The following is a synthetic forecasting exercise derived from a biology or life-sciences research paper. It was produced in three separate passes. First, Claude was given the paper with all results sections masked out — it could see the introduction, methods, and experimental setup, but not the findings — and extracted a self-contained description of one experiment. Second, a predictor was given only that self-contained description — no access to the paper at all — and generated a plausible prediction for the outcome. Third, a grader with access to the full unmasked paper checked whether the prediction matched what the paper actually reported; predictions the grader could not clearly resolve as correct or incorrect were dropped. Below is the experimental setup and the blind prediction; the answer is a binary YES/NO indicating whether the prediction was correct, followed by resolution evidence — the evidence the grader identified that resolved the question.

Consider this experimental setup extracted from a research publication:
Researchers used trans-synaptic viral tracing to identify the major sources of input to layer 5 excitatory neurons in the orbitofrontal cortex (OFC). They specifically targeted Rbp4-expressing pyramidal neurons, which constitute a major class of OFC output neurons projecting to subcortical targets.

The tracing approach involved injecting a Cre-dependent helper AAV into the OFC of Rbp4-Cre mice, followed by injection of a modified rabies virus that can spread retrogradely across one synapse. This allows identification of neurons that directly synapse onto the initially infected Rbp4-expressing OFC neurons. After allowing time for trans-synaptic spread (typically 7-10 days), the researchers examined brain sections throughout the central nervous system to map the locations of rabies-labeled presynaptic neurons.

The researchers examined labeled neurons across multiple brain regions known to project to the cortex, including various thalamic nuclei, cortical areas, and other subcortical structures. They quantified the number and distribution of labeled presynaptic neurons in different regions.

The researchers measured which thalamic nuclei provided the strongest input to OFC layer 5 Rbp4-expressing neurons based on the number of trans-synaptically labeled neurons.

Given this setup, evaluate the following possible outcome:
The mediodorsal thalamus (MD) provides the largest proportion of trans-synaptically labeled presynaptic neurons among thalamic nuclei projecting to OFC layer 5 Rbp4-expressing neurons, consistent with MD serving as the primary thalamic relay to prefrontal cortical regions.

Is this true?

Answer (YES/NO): NO